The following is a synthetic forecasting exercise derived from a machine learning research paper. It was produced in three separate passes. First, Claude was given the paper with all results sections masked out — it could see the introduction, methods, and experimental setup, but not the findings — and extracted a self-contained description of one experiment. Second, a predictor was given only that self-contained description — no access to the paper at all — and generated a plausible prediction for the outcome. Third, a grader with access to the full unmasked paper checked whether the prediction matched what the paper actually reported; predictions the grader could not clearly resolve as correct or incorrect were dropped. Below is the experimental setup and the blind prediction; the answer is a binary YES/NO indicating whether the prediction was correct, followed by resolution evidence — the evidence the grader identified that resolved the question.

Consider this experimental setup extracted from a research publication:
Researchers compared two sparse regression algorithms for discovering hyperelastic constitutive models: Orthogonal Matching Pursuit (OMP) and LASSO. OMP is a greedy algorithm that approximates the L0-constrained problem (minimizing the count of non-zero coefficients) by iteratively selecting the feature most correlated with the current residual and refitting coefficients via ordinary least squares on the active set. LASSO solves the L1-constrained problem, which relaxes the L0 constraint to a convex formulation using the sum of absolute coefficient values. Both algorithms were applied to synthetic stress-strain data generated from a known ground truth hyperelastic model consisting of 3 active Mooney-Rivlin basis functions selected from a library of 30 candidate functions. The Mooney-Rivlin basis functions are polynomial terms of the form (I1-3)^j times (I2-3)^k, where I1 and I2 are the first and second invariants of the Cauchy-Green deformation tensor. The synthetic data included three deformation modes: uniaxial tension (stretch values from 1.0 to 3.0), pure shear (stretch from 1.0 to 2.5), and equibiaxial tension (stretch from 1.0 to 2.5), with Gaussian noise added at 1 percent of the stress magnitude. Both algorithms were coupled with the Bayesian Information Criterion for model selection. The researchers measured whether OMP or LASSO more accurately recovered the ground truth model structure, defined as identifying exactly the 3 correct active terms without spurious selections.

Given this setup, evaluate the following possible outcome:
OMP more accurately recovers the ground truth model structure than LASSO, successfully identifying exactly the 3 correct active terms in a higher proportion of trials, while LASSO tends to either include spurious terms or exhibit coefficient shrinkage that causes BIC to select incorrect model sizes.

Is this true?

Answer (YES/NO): NO